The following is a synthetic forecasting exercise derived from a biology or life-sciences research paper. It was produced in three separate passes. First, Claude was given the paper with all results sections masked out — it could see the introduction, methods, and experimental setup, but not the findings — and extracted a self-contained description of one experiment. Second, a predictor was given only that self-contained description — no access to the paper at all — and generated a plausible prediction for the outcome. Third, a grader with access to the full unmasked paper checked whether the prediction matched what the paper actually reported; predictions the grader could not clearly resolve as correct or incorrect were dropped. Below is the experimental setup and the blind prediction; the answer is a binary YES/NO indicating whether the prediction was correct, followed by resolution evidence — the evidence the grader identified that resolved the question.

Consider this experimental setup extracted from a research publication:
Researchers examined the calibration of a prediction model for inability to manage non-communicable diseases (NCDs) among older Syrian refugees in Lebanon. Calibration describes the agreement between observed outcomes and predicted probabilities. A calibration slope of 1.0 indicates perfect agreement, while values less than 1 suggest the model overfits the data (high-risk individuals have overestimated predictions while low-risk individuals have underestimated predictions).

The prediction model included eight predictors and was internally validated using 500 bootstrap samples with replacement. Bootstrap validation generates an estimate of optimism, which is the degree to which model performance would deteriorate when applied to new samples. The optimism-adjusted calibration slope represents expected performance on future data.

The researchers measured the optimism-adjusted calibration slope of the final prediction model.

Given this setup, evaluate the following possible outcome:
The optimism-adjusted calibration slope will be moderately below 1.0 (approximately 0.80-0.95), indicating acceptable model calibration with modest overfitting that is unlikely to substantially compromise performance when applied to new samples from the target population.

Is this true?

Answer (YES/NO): YES